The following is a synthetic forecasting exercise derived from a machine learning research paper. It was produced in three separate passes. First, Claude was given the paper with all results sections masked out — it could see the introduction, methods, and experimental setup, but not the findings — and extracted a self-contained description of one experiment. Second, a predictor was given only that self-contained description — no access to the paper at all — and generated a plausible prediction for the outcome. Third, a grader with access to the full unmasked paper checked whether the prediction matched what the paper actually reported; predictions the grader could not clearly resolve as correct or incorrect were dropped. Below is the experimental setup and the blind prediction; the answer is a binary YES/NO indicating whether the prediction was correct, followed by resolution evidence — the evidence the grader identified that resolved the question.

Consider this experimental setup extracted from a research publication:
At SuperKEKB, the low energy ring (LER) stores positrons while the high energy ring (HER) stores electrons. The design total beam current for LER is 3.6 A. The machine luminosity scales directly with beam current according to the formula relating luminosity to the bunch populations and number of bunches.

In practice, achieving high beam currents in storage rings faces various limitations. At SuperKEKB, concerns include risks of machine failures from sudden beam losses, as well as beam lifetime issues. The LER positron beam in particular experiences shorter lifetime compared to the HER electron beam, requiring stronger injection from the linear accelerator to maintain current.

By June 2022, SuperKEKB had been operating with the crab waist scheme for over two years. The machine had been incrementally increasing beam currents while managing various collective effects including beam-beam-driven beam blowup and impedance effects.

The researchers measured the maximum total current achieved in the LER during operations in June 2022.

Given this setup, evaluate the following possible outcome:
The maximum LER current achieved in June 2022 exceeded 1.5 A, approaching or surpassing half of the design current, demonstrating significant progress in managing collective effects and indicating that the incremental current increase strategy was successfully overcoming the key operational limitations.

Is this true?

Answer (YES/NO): NO